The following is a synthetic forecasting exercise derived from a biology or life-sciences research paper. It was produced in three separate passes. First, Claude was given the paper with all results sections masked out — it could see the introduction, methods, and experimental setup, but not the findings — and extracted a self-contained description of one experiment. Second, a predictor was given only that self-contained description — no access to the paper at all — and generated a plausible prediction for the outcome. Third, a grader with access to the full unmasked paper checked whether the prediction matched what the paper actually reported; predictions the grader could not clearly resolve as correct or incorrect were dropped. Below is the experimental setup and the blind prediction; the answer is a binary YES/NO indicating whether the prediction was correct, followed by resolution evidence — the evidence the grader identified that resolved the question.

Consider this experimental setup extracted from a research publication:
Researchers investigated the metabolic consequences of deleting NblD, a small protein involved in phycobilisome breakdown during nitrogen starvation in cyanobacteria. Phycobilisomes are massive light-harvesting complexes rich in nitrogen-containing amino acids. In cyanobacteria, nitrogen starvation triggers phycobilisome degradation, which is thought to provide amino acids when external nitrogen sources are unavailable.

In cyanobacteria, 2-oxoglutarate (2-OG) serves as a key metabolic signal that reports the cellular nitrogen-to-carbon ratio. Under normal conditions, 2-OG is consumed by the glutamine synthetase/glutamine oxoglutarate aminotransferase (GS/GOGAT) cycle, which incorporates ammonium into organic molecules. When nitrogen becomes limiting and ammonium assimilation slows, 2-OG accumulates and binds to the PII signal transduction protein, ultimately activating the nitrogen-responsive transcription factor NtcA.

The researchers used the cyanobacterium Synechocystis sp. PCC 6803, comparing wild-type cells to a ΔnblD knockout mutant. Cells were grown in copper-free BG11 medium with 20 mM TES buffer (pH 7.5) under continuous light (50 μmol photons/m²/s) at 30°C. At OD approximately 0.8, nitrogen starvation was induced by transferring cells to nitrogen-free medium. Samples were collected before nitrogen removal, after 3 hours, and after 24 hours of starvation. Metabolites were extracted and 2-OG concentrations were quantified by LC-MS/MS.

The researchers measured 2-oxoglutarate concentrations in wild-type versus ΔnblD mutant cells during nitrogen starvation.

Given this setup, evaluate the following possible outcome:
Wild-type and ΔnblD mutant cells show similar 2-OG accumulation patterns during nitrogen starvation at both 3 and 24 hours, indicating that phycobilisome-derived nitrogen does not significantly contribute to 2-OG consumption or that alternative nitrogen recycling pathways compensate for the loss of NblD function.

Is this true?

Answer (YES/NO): NO